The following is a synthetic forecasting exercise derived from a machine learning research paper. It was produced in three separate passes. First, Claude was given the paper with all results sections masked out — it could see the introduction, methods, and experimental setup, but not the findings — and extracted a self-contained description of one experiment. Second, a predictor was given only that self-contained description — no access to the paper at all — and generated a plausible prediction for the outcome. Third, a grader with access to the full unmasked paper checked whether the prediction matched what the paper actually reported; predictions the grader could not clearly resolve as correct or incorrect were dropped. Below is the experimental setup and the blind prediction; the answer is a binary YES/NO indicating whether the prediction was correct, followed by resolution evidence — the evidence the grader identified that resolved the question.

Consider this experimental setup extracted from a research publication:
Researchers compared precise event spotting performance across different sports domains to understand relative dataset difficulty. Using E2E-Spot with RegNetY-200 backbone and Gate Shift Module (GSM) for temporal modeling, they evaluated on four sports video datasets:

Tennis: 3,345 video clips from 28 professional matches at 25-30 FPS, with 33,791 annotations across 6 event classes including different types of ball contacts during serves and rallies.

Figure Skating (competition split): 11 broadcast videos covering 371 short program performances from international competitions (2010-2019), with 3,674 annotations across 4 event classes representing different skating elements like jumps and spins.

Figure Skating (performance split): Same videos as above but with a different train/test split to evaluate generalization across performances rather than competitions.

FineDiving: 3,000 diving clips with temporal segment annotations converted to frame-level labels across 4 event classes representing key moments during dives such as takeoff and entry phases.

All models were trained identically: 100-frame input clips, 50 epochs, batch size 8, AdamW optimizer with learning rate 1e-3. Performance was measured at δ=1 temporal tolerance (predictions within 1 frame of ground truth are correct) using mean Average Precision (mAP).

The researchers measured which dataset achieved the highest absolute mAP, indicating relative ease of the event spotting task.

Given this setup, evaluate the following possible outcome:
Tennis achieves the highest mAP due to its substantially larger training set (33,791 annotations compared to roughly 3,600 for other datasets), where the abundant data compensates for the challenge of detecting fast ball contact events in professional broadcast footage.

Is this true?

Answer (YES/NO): YES